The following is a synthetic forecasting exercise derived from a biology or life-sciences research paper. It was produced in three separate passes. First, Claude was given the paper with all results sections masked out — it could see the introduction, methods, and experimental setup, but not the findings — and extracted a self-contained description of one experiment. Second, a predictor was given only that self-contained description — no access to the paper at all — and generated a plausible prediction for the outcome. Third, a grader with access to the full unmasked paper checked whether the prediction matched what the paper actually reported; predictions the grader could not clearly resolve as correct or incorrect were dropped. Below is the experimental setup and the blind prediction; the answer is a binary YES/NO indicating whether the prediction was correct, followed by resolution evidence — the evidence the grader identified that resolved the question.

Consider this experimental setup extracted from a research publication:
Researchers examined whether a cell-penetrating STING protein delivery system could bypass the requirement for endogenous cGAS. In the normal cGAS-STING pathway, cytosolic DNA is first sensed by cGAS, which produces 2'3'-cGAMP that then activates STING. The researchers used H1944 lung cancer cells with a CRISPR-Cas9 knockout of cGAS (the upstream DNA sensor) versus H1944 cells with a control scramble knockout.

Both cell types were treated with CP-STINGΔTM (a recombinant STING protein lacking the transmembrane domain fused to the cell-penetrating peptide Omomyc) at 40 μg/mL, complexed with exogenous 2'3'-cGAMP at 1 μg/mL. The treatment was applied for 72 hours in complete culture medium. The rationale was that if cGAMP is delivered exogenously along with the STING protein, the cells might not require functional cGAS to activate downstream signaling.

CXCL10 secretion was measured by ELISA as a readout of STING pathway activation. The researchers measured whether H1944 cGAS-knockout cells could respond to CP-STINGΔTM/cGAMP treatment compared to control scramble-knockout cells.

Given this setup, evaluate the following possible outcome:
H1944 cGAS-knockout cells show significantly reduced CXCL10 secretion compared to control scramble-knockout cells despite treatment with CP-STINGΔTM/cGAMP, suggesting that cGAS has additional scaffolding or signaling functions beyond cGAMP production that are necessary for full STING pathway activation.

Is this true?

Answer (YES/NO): NO